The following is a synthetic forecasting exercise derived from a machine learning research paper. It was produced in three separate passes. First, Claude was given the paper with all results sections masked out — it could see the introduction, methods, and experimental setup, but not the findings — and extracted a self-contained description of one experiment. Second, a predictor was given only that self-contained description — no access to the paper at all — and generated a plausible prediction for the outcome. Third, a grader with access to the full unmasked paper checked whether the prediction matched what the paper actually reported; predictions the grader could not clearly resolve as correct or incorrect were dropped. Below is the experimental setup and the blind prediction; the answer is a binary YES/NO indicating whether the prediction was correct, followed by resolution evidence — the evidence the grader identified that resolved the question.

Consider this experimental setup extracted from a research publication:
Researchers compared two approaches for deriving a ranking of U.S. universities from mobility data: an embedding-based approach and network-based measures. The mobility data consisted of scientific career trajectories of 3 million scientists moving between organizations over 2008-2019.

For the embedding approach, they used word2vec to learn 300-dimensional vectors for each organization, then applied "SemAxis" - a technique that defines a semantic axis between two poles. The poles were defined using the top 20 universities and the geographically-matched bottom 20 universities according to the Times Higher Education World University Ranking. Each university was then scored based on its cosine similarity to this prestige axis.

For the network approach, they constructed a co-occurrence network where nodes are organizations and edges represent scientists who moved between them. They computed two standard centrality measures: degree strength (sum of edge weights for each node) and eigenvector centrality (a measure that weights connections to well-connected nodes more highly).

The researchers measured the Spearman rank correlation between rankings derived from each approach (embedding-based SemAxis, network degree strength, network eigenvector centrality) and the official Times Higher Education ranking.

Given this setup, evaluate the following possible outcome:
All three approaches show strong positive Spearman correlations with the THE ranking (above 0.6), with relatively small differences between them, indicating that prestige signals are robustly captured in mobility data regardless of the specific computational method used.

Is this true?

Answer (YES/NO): YES